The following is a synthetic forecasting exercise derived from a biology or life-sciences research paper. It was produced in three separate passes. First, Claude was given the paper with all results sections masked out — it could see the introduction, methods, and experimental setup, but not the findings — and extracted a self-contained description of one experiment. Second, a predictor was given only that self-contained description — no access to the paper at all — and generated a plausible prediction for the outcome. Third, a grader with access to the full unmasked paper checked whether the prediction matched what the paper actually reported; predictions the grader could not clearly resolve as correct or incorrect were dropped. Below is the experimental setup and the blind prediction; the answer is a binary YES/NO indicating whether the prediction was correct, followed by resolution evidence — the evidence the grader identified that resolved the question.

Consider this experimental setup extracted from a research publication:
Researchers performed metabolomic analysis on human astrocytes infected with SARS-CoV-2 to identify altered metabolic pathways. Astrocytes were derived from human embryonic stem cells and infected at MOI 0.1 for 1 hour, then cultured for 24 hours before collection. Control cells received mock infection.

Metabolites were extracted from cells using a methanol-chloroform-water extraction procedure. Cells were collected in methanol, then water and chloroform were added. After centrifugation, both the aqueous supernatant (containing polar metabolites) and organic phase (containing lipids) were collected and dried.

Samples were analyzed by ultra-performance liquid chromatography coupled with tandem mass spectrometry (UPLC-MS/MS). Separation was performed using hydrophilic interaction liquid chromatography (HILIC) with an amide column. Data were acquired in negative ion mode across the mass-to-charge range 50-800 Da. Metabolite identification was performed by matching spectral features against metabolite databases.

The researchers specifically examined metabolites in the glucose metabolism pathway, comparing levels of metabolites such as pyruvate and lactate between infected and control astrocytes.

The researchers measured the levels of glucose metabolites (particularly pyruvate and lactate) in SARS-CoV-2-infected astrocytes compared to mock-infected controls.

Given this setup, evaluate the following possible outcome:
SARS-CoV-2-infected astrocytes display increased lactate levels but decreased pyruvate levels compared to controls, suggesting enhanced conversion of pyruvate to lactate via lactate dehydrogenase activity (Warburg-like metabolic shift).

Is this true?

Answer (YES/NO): NO